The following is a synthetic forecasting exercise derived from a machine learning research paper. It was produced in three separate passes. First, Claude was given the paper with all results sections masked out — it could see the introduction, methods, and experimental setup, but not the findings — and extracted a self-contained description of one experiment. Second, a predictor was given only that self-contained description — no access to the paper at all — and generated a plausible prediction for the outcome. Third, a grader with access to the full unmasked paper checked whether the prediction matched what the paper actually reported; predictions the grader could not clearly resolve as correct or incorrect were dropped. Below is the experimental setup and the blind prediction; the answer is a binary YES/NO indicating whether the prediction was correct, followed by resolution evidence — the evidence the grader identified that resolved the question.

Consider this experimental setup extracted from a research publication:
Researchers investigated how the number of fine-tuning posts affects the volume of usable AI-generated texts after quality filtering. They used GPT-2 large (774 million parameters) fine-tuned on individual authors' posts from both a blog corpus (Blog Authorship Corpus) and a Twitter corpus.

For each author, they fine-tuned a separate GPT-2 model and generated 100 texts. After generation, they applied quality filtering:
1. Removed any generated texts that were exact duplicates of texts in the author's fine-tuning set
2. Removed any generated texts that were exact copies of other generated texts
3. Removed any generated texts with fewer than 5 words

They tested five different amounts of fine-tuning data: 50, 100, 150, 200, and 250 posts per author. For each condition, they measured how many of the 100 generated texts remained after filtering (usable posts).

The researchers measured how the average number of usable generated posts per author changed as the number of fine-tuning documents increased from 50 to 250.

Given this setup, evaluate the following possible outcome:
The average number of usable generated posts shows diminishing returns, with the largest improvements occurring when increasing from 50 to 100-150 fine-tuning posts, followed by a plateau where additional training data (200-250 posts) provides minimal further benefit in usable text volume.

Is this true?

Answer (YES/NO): NO